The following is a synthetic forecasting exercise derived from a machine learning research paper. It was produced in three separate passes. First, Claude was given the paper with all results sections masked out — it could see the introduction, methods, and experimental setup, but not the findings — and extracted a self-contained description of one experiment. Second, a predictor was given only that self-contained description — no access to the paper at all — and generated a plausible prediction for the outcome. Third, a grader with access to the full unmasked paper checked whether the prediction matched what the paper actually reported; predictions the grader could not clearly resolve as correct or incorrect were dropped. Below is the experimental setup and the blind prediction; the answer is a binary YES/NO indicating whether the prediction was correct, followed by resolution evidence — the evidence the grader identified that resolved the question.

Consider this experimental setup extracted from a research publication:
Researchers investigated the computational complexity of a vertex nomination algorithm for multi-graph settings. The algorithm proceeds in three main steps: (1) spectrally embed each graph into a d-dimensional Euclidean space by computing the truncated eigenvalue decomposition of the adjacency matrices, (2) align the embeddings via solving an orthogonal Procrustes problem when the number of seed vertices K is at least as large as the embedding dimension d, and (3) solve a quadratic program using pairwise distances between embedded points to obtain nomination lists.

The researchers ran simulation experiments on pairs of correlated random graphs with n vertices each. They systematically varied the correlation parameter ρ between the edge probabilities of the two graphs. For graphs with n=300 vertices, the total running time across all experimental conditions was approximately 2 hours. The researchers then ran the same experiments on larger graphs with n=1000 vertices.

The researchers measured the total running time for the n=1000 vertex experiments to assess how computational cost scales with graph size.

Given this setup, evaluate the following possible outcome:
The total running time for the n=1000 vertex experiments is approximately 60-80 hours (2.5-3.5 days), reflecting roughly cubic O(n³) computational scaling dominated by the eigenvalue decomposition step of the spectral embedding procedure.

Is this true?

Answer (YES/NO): NO